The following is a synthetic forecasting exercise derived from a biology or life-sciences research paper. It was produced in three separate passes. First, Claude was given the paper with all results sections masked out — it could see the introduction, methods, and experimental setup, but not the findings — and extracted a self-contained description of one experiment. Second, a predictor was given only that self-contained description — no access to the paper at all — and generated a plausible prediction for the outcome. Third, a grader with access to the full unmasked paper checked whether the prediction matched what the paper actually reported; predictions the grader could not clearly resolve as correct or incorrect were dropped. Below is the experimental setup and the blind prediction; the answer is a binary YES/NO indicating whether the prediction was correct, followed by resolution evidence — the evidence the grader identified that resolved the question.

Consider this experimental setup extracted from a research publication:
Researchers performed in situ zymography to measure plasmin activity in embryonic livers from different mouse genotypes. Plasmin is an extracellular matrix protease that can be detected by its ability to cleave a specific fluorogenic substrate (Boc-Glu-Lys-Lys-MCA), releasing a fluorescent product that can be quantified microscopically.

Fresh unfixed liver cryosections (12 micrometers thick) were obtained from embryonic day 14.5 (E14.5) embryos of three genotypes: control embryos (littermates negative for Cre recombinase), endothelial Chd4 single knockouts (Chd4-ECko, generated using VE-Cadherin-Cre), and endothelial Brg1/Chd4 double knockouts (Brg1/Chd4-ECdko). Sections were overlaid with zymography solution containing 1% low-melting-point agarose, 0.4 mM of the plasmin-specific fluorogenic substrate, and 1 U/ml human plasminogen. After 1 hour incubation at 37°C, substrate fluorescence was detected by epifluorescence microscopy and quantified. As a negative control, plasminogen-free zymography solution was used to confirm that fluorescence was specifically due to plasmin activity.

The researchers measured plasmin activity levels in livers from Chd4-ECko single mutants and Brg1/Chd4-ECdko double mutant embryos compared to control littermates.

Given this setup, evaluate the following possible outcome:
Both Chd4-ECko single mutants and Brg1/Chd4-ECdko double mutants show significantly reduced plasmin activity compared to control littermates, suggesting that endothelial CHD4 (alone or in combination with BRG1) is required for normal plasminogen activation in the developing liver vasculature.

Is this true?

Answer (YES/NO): NO